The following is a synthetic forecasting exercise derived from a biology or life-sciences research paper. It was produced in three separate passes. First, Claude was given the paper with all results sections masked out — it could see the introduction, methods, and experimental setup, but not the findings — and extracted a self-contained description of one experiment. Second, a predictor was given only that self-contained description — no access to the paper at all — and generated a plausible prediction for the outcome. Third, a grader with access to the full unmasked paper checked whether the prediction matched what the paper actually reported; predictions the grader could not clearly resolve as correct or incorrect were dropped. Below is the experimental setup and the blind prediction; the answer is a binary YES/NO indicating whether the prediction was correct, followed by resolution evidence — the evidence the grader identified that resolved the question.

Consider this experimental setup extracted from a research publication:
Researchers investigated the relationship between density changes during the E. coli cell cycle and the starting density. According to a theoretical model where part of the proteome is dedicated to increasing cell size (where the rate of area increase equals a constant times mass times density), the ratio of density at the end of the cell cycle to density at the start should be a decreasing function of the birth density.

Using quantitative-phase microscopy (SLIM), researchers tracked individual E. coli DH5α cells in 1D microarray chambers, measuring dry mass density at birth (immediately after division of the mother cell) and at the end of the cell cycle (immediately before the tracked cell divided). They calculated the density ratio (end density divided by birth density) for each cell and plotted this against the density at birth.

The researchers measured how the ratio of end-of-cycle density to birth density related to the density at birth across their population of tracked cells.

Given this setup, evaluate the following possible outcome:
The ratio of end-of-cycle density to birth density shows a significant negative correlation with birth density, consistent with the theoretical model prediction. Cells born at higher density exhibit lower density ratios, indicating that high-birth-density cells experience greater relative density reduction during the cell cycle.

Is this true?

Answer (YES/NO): YES